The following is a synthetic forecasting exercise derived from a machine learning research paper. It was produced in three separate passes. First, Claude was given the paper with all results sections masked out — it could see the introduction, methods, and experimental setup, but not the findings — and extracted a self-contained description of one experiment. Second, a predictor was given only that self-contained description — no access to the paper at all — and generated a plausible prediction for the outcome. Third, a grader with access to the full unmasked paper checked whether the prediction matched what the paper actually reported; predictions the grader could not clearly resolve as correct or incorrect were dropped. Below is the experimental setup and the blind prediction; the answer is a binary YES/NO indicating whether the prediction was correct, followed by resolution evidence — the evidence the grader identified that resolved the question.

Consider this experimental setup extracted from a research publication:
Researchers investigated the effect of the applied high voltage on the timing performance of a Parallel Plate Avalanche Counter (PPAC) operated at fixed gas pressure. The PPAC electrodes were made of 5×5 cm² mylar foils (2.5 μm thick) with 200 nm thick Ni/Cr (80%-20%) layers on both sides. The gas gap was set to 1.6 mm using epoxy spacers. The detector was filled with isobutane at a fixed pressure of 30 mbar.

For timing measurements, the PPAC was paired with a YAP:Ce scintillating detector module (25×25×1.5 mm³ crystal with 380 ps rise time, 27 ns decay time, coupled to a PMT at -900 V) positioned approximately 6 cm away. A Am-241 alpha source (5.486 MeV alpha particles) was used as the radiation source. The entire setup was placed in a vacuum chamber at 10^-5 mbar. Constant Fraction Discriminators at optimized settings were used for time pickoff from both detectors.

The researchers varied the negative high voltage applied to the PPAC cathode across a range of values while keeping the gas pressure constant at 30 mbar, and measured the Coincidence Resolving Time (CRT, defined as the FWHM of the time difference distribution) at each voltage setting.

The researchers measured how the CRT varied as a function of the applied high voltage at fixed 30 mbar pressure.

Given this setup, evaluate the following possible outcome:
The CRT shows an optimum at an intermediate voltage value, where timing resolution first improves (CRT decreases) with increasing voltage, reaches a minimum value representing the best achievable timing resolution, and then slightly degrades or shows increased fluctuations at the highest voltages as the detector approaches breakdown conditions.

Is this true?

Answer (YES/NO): NO